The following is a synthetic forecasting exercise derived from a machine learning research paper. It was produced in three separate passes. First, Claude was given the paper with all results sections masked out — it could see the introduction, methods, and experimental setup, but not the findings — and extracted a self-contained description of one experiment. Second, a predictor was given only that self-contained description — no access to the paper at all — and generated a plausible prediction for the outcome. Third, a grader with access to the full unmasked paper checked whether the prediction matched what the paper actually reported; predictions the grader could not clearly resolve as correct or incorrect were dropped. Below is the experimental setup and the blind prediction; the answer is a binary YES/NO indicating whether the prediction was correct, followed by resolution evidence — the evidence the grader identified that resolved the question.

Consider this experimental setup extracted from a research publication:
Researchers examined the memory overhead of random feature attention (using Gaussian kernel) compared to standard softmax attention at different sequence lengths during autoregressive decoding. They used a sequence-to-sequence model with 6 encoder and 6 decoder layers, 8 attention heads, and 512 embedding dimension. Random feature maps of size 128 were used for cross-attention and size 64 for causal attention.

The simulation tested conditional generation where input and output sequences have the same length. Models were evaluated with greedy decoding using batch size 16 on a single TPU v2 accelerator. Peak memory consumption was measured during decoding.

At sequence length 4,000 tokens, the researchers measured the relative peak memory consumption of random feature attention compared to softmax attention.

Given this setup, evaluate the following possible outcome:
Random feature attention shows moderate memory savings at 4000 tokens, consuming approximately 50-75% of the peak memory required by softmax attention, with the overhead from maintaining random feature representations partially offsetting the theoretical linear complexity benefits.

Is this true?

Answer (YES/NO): NO